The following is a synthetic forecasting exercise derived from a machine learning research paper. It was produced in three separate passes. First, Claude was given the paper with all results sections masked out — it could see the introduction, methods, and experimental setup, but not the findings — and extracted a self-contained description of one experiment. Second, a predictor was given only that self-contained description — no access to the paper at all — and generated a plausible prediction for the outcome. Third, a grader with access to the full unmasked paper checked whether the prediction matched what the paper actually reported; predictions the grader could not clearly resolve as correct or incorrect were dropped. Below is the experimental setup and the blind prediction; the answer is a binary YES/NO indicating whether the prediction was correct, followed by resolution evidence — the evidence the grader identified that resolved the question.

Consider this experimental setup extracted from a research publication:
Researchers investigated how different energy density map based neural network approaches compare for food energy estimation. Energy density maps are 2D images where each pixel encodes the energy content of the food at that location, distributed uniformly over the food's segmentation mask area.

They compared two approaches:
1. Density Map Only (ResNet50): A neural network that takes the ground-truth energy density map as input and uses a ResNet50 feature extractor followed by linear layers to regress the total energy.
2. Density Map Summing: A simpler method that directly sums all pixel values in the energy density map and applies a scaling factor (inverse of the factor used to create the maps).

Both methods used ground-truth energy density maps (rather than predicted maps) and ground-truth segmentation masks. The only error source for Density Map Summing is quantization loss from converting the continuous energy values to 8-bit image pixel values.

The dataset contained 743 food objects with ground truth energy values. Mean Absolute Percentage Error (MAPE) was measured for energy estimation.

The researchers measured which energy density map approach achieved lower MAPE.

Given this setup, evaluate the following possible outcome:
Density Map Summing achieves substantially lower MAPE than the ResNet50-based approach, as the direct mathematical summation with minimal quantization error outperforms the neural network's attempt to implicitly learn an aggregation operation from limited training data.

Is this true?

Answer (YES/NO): YES